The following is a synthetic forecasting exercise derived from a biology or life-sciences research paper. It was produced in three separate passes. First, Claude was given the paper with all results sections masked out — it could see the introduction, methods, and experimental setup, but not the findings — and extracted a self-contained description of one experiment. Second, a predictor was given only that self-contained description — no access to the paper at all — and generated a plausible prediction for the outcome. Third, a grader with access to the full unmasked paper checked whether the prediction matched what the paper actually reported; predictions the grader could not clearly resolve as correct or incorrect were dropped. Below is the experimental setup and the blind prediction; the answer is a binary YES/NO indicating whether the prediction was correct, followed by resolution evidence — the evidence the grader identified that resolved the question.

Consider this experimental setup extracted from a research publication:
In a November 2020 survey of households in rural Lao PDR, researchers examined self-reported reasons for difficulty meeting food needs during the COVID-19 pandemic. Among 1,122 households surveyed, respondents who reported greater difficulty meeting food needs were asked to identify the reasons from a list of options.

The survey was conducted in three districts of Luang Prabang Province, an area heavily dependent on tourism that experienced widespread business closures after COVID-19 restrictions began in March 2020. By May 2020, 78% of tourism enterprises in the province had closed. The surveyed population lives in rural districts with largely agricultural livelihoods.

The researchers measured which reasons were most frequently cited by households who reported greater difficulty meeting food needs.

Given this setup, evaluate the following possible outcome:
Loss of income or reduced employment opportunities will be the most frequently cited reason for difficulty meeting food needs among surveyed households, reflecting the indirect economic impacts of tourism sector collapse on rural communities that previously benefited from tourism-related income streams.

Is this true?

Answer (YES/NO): NO